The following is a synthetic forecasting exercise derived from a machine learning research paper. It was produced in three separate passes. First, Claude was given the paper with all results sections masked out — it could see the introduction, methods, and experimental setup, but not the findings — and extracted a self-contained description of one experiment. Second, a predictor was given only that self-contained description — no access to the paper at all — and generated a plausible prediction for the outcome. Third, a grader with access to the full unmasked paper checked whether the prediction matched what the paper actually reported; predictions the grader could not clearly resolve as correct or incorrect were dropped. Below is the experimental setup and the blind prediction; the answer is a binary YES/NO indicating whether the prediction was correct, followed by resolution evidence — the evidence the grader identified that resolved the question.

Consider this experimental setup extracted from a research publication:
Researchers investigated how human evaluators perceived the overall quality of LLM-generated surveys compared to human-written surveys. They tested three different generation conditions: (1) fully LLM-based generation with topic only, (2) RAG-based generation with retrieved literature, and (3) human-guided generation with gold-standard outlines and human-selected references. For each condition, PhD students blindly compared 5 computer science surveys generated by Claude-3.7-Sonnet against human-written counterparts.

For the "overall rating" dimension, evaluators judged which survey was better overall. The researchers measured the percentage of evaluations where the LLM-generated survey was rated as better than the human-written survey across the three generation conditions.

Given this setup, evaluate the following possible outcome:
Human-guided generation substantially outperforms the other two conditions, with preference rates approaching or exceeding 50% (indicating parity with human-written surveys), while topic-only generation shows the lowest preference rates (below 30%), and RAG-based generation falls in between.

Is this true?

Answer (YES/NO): NO